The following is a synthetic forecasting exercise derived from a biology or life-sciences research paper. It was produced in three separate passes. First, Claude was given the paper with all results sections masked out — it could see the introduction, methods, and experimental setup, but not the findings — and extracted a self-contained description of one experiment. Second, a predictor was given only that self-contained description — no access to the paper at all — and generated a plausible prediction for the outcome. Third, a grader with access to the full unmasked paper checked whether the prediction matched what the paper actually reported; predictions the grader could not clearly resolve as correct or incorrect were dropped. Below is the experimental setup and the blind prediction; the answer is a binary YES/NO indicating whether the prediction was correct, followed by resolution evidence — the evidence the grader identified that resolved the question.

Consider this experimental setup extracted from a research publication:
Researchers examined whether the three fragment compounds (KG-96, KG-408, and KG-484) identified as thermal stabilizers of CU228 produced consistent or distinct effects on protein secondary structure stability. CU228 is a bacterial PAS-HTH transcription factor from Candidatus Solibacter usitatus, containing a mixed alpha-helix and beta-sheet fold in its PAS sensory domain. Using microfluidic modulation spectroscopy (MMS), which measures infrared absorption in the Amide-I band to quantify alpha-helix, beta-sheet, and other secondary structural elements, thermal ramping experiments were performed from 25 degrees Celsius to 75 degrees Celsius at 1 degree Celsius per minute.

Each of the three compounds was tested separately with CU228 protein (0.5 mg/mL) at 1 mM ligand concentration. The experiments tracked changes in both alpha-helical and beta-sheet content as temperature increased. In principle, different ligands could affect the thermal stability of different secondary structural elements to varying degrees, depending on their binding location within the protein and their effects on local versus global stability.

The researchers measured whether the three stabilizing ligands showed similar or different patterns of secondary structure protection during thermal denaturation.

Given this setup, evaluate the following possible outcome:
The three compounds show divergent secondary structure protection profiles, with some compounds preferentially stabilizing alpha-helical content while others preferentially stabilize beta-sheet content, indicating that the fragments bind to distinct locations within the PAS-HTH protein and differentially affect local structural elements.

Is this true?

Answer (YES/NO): NO